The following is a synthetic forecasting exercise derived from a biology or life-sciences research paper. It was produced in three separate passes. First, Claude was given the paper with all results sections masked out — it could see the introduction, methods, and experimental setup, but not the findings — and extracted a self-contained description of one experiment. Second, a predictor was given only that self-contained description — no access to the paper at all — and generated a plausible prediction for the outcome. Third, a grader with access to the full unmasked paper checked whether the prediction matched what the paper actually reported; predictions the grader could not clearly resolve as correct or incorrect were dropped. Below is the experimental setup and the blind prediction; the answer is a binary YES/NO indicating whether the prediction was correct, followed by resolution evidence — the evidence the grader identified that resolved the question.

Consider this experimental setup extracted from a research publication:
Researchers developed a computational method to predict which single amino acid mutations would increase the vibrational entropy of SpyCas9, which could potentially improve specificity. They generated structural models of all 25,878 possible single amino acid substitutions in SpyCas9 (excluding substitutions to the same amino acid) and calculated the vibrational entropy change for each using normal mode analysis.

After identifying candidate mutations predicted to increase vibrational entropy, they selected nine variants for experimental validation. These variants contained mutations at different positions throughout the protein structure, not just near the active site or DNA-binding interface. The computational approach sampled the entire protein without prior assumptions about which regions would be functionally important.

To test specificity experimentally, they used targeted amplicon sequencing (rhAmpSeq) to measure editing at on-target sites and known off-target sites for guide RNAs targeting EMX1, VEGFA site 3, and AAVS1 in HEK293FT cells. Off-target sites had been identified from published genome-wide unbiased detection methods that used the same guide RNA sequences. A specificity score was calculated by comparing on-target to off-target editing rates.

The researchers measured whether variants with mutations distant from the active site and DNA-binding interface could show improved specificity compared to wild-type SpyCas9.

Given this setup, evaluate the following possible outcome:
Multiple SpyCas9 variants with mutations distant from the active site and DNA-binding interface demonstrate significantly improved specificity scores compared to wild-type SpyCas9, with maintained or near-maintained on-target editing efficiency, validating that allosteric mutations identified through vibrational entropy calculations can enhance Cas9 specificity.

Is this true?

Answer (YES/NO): NO